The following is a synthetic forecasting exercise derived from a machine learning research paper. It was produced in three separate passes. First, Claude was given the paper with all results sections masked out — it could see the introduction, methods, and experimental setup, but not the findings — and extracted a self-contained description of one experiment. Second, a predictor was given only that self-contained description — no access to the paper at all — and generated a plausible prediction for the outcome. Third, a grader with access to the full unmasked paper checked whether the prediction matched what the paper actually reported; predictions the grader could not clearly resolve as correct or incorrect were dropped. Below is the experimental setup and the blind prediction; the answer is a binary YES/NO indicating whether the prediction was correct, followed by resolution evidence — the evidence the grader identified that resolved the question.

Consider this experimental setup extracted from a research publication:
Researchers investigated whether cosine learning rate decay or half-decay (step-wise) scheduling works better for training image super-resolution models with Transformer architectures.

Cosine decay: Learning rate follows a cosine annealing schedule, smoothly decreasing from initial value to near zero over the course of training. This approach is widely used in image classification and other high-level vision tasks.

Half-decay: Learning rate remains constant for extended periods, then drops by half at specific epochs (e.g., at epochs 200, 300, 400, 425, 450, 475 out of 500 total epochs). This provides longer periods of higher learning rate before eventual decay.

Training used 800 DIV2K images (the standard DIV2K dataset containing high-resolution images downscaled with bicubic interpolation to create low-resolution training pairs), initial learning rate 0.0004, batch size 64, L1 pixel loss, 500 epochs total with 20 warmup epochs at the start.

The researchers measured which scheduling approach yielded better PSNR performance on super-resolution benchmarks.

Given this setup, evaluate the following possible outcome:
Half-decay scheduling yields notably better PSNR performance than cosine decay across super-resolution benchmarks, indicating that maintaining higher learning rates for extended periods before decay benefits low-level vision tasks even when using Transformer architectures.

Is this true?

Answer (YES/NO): YES